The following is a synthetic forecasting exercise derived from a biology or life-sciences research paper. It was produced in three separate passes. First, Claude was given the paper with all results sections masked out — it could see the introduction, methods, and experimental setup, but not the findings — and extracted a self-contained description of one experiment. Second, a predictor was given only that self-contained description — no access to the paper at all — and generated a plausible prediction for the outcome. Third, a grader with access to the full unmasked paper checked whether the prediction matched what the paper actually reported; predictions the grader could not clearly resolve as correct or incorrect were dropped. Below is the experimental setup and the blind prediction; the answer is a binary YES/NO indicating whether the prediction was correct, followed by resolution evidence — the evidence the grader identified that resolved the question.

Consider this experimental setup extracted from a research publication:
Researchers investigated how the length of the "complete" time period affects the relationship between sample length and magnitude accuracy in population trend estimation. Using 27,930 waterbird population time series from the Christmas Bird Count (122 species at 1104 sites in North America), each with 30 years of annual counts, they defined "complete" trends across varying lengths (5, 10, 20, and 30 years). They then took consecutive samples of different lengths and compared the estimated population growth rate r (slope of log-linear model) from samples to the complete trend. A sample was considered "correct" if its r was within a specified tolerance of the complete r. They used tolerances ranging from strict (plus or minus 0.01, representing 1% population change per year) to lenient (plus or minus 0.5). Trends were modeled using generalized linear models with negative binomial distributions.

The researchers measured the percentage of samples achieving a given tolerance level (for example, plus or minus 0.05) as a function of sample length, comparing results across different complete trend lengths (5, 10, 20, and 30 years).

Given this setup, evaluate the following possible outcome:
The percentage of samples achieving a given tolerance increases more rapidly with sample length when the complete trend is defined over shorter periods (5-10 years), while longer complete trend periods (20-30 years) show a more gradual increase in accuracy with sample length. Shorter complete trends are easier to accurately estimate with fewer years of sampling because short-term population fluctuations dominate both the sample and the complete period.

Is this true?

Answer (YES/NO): NO